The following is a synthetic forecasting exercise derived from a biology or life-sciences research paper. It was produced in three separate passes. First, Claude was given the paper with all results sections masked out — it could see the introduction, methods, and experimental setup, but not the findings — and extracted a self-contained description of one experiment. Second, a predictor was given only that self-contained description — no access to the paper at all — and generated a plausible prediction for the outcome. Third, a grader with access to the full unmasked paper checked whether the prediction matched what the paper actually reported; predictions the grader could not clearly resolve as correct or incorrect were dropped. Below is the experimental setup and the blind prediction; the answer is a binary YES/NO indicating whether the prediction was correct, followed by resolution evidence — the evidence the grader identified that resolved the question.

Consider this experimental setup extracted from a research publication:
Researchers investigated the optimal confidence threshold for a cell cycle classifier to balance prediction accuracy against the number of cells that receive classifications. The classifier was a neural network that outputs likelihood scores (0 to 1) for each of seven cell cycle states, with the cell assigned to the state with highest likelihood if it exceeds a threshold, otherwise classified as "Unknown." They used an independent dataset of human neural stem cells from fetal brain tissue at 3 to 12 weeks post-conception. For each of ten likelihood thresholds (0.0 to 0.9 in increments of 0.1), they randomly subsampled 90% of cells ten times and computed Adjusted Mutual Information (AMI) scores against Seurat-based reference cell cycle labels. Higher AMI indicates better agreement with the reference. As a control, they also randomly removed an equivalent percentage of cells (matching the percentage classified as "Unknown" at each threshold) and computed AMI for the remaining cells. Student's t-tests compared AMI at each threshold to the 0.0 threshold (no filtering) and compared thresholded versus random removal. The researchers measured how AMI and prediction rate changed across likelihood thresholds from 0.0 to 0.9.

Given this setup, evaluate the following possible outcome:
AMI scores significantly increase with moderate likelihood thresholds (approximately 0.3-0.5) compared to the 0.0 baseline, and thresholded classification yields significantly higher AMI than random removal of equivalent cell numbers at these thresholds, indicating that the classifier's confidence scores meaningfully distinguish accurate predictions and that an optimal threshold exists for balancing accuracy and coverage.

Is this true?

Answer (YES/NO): YES